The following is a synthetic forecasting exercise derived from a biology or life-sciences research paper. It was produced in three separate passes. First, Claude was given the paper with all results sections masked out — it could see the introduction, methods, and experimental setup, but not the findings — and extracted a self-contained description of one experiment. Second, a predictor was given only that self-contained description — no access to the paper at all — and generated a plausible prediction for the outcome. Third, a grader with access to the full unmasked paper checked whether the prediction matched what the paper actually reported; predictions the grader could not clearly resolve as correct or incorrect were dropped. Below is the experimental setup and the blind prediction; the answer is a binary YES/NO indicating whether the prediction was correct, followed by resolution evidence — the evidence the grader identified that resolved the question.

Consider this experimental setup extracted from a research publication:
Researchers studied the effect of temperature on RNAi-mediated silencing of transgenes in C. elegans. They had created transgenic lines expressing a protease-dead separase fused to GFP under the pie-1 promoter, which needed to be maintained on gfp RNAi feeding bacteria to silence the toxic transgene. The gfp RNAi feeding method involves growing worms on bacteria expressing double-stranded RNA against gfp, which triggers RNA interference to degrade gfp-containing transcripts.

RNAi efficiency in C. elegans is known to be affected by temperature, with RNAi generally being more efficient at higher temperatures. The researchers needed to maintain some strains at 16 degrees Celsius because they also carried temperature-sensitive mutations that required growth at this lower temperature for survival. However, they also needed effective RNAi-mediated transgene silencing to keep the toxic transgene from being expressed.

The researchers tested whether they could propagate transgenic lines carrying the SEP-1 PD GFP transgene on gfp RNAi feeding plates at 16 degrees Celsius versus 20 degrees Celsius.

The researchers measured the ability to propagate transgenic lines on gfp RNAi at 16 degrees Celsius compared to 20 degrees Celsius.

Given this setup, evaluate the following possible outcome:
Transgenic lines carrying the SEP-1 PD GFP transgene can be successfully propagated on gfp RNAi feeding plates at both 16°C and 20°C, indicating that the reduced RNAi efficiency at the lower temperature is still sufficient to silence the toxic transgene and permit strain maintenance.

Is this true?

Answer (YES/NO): NO